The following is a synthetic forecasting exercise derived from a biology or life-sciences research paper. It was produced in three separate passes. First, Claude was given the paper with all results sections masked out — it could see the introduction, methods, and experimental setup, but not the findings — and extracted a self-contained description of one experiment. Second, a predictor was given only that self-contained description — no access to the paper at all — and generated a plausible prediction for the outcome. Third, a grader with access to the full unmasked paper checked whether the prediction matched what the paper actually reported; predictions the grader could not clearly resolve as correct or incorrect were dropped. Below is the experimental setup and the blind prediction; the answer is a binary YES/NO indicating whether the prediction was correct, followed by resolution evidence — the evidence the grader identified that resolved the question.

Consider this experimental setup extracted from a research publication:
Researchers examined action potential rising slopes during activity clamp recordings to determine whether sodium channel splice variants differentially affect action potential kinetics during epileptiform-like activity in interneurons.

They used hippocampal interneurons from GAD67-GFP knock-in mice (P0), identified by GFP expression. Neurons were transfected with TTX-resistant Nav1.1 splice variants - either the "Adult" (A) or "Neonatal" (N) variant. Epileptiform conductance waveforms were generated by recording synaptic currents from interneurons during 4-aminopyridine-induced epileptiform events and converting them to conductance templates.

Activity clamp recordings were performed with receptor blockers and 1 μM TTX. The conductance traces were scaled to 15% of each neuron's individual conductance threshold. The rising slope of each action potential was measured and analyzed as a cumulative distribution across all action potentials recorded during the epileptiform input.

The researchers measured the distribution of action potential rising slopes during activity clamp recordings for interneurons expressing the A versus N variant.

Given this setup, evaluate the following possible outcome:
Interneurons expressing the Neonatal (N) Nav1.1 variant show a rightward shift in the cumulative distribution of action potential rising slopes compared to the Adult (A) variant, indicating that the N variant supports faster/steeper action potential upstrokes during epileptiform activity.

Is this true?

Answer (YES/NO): YES